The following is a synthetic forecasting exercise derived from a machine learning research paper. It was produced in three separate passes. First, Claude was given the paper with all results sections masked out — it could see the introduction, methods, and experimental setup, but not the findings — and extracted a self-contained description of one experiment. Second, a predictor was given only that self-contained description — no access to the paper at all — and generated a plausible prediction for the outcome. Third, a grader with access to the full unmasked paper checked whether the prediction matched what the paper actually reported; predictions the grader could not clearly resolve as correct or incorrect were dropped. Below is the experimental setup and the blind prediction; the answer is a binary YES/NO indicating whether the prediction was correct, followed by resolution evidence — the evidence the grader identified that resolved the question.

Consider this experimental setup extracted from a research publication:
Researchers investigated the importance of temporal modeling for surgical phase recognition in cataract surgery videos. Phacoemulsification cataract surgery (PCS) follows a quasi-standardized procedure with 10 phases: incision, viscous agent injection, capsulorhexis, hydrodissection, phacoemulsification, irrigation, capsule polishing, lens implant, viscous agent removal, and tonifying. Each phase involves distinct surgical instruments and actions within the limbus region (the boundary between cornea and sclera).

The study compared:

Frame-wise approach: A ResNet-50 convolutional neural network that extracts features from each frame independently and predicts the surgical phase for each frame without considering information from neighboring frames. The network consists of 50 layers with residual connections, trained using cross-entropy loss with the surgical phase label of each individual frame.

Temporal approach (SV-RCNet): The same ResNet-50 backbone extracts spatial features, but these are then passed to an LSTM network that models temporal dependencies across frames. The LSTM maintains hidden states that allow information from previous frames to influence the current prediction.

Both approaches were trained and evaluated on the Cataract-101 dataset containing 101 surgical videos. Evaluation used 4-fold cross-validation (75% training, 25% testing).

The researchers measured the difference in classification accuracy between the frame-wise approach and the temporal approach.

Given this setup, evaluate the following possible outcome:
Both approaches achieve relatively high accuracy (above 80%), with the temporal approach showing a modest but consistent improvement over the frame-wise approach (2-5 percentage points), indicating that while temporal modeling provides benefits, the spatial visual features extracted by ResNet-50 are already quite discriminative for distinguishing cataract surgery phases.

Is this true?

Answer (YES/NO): NO